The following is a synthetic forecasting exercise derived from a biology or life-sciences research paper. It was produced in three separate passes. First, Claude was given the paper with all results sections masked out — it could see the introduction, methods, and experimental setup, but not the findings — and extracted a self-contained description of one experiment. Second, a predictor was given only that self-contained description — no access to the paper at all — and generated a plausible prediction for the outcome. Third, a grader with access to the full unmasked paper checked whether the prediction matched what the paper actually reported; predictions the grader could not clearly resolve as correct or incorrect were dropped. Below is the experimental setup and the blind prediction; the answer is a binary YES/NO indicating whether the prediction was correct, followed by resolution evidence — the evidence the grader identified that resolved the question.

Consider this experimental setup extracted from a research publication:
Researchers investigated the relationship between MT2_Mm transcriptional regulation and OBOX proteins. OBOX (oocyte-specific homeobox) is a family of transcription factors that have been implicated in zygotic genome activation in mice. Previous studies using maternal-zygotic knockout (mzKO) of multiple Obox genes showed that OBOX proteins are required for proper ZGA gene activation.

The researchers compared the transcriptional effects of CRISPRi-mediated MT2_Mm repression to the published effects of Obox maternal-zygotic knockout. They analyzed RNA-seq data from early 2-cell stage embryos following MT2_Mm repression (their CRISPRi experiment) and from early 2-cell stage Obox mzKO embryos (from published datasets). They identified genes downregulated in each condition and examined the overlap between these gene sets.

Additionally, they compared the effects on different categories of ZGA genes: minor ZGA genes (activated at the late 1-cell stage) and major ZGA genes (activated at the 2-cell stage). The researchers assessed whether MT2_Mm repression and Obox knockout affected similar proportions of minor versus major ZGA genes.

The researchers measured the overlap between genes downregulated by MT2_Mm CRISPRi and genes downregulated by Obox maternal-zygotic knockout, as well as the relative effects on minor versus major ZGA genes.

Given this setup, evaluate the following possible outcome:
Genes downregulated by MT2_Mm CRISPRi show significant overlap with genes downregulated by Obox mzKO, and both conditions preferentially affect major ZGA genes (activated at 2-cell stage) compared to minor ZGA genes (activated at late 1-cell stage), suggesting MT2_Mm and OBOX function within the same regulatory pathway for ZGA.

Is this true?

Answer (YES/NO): NO